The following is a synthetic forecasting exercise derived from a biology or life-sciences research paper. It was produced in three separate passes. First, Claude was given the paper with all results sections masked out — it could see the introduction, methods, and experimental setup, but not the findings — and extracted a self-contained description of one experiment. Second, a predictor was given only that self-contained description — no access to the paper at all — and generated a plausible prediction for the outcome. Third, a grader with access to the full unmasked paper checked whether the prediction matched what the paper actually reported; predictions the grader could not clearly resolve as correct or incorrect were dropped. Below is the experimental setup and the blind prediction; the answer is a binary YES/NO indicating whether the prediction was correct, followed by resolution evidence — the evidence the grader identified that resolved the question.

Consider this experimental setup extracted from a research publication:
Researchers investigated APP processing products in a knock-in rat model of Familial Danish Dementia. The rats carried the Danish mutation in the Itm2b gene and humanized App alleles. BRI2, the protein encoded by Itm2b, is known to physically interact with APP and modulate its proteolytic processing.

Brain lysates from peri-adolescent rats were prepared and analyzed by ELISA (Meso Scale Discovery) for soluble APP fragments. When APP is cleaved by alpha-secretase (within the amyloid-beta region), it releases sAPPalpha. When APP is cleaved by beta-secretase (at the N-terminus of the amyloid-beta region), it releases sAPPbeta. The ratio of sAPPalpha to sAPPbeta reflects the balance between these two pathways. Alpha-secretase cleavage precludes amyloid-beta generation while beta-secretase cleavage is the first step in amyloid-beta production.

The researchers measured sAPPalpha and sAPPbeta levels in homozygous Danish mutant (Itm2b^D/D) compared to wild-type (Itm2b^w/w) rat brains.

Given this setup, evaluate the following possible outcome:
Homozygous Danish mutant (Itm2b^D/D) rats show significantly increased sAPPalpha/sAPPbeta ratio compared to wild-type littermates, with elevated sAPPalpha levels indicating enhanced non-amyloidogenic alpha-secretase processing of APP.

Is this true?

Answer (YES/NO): NO